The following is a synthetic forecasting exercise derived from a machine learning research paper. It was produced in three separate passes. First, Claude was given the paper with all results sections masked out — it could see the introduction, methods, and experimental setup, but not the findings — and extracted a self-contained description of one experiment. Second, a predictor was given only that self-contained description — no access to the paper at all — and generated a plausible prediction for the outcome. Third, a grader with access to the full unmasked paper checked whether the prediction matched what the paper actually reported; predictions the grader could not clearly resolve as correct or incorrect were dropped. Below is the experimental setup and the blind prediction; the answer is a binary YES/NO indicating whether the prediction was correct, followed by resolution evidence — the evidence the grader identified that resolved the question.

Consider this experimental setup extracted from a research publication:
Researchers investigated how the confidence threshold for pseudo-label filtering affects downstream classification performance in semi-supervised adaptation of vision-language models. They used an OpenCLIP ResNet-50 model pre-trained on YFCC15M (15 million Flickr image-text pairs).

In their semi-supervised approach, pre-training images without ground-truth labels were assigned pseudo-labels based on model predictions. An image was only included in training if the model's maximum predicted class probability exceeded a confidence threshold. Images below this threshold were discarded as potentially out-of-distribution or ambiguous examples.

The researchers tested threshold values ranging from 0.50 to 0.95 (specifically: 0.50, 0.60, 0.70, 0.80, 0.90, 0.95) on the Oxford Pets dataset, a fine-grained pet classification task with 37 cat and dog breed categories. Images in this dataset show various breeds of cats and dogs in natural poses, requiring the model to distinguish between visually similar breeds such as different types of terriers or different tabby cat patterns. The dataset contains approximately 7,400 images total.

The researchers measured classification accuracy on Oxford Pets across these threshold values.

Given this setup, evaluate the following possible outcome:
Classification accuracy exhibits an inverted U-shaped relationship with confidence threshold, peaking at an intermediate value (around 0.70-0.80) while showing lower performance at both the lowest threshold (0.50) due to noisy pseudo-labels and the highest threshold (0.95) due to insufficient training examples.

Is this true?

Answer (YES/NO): NO